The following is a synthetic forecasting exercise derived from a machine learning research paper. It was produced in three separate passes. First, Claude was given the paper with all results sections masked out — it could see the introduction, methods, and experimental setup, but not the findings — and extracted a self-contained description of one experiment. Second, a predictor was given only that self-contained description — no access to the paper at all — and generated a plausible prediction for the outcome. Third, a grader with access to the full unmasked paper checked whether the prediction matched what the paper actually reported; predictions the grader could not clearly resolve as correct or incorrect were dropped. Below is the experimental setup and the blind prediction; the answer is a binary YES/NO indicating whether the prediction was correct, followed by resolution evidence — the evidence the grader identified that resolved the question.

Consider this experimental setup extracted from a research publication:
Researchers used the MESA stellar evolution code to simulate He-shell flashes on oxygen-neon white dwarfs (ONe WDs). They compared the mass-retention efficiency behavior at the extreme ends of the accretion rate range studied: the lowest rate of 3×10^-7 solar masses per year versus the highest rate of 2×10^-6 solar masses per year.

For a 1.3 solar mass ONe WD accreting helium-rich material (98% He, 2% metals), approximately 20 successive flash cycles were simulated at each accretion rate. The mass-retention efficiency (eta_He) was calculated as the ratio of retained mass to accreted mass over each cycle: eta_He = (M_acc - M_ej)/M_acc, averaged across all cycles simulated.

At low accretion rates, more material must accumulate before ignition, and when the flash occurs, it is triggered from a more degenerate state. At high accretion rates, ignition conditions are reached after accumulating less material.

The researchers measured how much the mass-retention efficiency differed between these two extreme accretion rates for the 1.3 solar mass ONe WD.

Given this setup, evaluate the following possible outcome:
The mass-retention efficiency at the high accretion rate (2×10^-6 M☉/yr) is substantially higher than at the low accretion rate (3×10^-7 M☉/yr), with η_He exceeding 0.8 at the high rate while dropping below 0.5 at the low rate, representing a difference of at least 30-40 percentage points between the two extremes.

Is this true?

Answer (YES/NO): YES